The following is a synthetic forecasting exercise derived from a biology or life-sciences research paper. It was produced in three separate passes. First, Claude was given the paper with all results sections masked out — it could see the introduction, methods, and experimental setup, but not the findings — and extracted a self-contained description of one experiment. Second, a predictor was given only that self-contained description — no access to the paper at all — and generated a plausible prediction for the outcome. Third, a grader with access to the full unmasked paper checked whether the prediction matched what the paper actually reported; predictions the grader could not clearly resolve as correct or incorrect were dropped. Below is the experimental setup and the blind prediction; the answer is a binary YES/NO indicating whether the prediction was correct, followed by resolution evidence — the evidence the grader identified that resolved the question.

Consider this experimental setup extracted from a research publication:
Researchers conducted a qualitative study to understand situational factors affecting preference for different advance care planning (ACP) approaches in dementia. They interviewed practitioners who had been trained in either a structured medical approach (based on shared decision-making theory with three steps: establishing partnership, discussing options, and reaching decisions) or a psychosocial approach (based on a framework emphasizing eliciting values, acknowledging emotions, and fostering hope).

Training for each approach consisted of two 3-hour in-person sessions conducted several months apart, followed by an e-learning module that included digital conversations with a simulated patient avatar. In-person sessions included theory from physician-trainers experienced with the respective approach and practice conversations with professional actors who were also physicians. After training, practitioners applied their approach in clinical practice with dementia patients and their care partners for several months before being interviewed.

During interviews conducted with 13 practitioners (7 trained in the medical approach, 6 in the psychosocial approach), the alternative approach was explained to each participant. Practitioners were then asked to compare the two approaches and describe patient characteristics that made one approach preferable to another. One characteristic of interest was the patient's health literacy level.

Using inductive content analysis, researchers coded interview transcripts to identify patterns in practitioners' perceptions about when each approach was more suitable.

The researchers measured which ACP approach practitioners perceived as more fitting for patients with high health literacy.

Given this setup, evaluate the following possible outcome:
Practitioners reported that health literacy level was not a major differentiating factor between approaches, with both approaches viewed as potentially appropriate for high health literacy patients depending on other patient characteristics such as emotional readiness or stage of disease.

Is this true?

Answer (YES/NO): NO